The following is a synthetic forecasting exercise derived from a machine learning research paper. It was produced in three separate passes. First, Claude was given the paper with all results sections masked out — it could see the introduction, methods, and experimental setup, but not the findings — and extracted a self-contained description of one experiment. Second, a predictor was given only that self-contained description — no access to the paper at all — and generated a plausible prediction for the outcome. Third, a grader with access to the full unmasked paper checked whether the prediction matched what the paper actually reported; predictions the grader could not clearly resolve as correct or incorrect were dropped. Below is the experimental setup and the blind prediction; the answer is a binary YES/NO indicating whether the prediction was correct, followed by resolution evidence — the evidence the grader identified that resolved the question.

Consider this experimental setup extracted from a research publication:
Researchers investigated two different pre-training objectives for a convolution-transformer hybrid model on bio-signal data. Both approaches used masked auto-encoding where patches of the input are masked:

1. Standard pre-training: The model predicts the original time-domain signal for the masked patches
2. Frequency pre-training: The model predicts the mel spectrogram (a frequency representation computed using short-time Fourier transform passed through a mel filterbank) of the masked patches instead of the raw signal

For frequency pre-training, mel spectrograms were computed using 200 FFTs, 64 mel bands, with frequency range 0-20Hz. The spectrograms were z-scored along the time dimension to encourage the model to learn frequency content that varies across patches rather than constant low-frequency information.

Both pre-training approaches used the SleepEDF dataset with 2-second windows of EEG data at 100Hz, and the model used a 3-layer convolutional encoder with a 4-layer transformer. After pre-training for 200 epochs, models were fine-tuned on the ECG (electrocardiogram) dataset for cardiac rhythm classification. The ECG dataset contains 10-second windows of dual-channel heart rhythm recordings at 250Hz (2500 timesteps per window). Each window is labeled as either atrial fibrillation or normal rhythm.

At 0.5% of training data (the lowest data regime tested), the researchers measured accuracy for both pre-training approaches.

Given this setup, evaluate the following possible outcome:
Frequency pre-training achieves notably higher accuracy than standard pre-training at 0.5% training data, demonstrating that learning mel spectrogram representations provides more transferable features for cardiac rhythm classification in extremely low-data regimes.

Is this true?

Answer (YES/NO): YES